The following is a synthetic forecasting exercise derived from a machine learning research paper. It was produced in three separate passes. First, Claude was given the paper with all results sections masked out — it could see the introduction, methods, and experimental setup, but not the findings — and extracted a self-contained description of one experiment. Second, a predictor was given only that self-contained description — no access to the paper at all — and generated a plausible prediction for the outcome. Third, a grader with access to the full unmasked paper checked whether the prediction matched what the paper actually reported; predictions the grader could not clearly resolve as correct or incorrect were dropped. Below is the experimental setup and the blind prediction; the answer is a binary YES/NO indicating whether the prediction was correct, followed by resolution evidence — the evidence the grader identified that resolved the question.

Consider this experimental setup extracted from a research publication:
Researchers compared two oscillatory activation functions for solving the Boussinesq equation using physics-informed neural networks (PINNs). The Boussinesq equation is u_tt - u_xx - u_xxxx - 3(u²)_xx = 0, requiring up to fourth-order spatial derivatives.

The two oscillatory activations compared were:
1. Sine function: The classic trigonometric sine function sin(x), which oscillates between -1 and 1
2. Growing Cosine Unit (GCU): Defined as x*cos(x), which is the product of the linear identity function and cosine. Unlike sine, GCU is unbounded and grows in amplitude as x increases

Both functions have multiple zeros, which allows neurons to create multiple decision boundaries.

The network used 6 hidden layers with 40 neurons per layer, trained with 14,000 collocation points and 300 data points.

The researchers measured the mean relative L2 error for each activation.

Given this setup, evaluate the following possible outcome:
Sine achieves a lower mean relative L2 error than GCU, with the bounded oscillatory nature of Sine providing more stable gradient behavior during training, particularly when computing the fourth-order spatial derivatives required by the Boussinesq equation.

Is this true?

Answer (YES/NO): YES